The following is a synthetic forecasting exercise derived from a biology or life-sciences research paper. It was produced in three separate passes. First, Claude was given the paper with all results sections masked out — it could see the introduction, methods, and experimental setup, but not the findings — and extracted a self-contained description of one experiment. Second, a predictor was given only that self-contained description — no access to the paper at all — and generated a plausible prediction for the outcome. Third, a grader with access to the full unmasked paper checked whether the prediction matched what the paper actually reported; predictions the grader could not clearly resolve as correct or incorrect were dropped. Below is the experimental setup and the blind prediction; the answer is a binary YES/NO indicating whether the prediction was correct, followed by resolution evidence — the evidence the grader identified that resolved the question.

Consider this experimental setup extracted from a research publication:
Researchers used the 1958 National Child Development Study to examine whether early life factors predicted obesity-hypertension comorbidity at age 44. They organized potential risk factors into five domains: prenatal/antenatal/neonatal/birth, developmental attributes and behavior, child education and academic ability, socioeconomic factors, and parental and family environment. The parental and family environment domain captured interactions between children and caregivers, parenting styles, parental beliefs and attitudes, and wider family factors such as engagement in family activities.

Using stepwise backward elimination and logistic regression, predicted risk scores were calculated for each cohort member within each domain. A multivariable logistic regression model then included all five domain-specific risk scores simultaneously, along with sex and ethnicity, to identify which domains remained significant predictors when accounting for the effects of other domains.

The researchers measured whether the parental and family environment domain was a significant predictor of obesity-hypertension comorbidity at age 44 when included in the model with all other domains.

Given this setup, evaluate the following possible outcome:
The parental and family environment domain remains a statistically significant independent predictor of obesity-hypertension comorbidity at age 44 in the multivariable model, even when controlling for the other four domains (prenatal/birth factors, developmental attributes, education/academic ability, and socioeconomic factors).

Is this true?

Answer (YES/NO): NO